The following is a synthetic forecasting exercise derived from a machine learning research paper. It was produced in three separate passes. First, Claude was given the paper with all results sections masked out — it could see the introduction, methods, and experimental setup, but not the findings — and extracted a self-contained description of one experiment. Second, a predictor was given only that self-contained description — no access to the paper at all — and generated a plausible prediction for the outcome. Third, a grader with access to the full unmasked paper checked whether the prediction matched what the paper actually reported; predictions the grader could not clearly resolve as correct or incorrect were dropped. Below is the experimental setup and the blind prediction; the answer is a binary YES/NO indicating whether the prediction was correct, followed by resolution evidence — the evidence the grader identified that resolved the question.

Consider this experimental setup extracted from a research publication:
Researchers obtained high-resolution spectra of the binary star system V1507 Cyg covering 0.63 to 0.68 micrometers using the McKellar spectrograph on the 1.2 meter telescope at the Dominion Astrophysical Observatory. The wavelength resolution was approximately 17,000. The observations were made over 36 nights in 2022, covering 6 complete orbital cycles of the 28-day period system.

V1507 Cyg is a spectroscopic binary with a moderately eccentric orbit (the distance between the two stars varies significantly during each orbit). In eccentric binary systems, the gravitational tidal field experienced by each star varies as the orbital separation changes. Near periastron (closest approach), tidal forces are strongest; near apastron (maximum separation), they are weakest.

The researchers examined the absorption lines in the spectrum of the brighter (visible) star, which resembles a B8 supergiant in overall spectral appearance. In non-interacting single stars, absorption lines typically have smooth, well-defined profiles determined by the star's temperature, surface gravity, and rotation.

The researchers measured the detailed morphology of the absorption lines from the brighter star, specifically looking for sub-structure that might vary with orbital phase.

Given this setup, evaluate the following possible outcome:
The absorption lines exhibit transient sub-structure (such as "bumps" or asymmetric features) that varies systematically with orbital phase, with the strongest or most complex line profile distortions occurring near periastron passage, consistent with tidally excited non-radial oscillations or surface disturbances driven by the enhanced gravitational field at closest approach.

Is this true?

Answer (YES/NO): YES